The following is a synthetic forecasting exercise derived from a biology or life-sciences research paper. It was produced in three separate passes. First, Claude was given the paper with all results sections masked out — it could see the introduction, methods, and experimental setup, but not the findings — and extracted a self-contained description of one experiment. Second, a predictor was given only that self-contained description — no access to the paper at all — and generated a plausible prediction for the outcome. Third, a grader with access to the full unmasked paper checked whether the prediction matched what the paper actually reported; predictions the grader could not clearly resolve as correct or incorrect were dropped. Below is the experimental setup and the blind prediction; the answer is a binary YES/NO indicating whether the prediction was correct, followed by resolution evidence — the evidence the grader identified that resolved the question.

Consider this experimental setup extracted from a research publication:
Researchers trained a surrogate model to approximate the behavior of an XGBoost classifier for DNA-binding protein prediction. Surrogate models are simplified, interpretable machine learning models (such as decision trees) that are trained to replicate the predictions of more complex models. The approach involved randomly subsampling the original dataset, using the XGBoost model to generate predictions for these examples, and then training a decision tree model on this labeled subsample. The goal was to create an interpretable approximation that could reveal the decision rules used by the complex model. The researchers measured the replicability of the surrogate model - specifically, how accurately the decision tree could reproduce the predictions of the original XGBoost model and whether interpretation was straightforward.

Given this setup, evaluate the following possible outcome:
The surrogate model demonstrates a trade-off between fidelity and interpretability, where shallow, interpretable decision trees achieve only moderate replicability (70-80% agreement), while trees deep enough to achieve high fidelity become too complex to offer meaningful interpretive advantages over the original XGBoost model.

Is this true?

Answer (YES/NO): NO